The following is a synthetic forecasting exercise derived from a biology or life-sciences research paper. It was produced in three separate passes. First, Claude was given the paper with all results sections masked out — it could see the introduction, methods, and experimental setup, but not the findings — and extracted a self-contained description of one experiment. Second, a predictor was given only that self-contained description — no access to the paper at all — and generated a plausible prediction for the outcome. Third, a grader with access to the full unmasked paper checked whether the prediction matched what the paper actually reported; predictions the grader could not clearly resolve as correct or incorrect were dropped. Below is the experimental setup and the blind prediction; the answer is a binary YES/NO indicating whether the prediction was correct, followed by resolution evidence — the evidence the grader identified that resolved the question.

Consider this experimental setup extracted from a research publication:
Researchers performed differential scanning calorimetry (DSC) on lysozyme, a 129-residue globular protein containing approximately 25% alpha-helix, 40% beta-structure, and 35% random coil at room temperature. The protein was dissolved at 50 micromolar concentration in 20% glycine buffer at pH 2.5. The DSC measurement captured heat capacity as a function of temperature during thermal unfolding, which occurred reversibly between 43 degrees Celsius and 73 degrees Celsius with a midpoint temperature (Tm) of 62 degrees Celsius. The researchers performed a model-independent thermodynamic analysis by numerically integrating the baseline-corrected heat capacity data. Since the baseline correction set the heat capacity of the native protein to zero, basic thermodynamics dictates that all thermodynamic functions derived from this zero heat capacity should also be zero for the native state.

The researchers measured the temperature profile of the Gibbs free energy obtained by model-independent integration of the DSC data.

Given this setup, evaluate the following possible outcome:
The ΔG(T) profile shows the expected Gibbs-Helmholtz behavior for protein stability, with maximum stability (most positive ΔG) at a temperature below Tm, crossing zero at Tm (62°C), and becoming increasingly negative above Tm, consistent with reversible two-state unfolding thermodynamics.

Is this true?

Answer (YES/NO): NO